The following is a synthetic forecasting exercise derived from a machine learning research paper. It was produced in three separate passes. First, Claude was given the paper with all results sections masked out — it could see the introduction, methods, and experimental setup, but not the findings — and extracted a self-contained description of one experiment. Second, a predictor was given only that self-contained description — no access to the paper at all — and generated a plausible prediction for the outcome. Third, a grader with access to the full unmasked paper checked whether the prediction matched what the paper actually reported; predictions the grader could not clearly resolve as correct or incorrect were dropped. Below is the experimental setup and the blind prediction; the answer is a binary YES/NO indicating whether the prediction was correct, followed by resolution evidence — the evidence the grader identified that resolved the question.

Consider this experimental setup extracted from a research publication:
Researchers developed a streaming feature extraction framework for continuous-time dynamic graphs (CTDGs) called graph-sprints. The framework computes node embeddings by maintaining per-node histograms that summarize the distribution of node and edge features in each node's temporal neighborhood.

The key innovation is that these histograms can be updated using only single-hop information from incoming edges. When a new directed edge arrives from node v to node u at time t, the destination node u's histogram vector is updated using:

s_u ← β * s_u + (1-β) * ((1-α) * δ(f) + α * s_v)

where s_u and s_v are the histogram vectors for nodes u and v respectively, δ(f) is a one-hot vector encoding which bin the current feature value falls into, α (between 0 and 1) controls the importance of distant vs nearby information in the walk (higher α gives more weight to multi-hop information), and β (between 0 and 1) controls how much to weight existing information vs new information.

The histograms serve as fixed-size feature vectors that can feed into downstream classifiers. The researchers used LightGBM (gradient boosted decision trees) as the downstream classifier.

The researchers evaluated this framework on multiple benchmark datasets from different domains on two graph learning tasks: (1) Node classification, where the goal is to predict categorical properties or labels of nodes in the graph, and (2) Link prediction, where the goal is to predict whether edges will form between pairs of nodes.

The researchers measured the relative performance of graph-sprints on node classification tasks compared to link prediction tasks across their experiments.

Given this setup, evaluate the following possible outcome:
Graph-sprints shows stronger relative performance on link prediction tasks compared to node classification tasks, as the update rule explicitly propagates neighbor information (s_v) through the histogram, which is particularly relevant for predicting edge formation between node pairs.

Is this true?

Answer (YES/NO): NO